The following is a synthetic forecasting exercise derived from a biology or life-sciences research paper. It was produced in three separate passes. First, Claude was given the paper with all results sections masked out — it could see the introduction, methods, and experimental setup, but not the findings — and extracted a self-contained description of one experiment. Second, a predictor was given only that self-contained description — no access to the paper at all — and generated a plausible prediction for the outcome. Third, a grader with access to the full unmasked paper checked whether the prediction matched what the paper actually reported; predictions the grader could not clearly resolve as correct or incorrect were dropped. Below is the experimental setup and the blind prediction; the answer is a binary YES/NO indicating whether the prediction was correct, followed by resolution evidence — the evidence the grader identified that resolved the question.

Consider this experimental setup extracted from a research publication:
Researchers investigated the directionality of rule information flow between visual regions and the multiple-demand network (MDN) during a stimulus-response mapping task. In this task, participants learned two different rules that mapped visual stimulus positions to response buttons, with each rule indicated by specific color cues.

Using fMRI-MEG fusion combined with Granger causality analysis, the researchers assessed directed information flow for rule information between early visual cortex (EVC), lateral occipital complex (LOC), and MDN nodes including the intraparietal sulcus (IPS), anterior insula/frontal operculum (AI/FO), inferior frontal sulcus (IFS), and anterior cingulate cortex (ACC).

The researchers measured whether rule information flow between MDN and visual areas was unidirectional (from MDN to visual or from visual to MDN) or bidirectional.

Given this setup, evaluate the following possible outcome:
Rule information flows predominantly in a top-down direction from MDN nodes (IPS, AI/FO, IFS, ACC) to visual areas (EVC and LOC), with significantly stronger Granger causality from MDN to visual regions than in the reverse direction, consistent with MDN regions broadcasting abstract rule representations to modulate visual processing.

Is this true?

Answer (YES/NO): NO